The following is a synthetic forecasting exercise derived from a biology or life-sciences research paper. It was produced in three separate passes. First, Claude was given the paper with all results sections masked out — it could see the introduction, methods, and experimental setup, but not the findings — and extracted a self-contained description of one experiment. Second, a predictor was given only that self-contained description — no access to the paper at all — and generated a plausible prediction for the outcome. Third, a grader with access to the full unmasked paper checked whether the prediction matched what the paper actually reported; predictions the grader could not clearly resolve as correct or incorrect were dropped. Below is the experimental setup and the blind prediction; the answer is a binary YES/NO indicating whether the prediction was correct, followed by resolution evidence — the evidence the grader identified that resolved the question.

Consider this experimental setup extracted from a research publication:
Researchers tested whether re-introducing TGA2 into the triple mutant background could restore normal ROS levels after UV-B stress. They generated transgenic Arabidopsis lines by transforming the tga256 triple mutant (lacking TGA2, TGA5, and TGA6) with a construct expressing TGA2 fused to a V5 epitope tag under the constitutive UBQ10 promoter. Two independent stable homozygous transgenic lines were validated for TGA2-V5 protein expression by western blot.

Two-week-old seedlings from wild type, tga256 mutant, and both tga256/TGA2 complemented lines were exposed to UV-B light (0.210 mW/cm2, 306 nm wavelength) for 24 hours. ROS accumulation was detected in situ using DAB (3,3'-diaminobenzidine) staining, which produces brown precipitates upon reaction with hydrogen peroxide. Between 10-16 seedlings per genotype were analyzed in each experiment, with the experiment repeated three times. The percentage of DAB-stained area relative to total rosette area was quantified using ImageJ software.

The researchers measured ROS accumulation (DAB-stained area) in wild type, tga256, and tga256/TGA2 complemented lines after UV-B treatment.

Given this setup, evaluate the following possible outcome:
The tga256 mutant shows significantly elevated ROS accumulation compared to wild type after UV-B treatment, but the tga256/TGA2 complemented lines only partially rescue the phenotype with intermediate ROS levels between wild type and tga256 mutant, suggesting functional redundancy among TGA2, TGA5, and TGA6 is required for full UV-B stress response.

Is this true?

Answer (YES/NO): NO